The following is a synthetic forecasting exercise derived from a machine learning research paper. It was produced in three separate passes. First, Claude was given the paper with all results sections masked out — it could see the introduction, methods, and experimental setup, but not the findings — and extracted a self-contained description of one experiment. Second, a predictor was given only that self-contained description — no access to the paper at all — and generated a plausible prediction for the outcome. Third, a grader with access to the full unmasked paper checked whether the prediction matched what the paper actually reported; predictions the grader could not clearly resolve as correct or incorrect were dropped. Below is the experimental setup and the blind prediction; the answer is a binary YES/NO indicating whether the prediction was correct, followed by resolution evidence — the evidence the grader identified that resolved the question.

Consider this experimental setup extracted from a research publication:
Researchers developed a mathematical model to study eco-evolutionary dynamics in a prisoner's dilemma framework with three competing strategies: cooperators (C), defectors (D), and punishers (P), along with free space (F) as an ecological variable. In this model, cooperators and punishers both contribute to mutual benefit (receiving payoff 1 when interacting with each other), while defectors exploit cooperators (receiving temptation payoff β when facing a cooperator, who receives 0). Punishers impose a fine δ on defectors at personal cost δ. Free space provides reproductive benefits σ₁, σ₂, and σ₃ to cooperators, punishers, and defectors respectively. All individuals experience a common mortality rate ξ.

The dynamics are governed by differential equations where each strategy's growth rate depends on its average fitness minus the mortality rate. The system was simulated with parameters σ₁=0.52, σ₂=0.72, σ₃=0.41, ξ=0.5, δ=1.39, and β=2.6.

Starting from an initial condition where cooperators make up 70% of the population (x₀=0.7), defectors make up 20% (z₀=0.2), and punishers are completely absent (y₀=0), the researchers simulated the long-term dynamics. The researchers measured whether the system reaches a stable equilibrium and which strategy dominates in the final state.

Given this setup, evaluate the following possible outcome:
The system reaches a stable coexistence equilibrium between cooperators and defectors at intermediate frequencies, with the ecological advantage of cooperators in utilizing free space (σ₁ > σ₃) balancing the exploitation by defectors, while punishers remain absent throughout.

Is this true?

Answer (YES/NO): YES